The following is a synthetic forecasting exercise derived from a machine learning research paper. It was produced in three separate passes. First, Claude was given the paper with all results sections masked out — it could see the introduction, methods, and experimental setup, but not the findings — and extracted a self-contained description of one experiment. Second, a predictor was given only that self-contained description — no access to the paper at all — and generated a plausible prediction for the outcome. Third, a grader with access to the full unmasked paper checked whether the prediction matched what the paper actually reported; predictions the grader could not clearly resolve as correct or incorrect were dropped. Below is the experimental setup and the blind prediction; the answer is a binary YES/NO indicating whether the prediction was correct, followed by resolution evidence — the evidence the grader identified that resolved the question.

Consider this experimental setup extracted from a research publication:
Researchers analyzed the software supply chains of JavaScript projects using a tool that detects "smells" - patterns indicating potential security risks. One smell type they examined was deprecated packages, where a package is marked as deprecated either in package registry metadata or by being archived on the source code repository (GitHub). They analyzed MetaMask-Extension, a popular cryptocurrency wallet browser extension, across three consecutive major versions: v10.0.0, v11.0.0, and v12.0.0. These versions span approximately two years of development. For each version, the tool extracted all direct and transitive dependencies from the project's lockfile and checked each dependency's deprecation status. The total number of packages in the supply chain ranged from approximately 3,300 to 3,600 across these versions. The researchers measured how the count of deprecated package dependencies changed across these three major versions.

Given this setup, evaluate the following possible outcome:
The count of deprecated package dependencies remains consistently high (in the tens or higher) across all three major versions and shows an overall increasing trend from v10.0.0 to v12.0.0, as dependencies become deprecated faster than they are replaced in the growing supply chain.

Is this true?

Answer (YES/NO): NO